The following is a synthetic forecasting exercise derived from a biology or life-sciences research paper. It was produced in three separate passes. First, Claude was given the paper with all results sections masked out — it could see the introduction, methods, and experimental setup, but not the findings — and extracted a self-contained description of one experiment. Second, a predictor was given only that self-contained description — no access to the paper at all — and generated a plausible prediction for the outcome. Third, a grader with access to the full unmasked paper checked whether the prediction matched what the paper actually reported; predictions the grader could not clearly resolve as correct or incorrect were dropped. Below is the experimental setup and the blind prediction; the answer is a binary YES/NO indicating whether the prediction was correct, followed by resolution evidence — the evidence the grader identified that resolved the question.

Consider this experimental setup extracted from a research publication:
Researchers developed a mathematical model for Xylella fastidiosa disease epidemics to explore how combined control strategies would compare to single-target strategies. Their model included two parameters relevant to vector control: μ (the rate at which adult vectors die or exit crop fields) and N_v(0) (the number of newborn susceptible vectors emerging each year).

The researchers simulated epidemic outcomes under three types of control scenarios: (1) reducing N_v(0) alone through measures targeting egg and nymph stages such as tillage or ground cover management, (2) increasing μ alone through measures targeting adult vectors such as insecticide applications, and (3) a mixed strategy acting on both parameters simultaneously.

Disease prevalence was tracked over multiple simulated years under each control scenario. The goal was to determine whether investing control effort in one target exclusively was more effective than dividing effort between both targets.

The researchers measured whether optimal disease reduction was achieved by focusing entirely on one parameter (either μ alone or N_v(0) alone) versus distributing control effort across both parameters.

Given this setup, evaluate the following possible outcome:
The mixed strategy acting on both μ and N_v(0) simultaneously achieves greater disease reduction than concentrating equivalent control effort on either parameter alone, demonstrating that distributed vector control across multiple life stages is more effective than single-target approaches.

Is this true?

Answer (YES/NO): YES